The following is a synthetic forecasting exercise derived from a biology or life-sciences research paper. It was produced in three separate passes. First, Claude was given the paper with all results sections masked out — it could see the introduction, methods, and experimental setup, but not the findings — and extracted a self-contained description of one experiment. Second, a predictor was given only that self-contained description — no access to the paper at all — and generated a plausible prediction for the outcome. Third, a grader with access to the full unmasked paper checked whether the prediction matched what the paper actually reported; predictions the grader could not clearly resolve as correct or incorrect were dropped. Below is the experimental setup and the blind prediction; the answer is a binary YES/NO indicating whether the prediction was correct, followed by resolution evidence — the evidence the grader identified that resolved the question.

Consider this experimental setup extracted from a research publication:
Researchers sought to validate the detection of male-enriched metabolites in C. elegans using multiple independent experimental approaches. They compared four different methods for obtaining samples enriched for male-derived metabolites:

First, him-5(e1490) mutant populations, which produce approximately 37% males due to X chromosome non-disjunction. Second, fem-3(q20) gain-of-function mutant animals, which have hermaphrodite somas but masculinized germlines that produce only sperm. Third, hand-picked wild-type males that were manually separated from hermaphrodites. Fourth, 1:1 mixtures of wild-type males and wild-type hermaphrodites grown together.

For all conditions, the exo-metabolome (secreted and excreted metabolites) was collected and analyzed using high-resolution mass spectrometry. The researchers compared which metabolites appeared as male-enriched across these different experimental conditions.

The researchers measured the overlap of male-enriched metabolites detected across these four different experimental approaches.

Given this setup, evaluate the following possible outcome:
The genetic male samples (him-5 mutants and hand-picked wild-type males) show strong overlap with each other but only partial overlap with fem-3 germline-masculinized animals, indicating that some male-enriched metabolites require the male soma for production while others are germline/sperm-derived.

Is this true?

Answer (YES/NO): NO